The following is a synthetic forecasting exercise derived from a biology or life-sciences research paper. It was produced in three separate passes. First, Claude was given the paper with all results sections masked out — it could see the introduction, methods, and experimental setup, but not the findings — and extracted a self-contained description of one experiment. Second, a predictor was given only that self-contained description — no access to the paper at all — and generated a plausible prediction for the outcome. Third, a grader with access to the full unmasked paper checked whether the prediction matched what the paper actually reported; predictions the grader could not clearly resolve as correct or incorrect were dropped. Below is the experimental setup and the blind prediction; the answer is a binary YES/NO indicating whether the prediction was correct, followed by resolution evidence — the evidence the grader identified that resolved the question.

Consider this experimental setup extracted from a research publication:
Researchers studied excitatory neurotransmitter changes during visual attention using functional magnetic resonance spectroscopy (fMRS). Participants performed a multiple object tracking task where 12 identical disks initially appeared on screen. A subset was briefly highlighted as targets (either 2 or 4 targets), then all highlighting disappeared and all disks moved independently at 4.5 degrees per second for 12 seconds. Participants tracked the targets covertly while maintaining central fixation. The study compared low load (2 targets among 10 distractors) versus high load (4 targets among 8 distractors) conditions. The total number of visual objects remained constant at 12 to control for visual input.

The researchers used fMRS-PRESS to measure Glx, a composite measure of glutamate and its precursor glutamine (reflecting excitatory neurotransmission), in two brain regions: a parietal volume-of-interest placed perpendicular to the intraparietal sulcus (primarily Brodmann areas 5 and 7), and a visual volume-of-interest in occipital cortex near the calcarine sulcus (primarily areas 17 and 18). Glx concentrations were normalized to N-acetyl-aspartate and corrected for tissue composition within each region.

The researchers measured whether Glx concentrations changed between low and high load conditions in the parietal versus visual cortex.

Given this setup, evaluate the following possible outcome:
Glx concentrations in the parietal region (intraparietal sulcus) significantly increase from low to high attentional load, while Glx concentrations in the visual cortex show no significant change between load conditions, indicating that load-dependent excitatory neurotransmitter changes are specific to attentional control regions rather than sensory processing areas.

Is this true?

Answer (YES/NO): NO